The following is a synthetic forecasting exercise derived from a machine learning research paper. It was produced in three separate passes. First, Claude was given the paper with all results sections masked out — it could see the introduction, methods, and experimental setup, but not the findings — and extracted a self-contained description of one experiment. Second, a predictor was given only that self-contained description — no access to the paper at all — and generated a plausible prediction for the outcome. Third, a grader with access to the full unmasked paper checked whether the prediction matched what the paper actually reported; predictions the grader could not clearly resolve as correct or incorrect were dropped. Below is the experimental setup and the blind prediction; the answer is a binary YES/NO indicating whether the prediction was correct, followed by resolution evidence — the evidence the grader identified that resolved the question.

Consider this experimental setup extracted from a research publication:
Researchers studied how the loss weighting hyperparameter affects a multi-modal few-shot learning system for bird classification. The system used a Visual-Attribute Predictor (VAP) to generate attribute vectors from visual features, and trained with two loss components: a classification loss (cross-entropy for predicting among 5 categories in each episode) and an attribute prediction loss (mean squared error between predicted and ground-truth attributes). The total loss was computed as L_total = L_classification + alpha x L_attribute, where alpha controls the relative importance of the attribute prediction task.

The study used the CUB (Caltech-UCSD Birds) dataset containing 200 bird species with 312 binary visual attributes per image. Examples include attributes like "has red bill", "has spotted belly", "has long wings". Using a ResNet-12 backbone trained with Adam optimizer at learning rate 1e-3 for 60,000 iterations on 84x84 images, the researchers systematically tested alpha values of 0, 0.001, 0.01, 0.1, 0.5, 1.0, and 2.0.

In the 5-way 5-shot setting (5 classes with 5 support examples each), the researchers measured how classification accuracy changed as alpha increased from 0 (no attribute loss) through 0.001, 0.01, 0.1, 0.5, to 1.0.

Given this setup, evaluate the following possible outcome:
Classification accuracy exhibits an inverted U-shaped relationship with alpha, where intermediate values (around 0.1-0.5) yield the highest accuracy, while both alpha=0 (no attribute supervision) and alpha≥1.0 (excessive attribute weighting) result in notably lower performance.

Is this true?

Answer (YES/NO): NO